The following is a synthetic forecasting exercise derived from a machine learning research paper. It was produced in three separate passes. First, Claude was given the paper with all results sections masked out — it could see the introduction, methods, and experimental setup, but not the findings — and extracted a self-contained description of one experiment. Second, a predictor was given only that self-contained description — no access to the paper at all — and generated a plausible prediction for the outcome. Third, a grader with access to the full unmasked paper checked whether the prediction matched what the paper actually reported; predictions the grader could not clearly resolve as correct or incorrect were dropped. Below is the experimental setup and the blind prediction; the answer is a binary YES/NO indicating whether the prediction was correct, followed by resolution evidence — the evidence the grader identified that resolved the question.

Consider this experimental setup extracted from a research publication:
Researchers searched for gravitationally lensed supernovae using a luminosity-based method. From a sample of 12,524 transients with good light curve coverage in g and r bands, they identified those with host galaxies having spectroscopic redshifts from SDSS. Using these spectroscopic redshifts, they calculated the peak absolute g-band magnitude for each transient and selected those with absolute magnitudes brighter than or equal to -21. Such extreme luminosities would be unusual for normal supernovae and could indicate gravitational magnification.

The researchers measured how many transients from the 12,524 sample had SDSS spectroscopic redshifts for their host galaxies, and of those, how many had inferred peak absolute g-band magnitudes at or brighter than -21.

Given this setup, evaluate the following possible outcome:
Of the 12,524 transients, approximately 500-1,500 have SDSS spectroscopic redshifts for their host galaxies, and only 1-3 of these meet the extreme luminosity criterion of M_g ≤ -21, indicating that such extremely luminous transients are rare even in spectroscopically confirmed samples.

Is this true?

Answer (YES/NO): NO